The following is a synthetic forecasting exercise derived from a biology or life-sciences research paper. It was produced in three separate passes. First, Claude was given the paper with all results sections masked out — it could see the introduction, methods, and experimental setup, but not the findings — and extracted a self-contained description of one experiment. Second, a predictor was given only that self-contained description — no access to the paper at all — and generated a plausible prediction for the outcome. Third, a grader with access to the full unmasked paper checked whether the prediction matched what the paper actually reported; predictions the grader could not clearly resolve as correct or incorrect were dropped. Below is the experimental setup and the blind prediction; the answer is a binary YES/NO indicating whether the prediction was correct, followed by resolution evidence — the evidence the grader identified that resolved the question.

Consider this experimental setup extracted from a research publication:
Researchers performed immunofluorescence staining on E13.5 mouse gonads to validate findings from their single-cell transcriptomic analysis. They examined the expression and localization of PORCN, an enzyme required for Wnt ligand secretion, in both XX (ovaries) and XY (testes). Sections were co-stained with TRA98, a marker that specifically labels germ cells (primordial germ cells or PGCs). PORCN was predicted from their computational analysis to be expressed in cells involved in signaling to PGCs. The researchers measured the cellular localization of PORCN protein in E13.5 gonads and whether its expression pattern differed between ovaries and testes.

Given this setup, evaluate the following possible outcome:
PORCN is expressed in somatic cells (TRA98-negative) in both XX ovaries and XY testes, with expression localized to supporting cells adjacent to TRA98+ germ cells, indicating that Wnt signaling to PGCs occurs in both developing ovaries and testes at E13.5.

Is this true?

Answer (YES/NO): NO